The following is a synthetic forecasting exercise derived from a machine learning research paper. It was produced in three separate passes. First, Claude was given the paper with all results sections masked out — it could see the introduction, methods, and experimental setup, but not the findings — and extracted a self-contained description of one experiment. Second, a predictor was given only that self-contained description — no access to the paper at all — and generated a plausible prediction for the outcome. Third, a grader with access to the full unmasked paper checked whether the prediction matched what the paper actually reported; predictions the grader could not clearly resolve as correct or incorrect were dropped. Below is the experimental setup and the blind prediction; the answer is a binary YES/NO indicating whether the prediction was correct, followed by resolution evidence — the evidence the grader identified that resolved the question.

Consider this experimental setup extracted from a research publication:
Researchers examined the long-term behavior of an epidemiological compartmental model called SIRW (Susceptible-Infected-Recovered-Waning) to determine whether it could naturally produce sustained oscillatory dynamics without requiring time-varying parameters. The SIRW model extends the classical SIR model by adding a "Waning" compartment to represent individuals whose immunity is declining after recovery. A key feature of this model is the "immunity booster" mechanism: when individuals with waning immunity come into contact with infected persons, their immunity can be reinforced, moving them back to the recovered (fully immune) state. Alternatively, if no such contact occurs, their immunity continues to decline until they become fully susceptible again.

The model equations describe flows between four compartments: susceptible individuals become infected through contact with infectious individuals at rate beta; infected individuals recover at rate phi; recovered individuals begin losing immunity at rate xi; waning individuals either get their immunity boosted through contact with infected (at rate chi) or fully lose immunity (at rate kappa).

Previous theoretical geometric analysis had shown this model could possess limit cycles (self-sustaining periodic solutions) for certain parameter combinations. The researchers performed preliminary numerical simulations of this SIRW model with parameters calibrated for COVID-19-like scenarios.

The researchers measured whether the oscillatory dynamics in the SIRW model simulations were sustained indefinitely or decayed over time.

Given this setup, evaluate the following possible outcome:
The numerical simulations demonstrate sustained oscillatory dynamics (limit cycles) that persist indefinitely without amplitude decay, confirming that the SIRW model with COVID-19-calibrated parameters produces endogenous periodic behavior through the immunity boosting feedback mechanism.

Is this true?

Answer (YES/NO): NO